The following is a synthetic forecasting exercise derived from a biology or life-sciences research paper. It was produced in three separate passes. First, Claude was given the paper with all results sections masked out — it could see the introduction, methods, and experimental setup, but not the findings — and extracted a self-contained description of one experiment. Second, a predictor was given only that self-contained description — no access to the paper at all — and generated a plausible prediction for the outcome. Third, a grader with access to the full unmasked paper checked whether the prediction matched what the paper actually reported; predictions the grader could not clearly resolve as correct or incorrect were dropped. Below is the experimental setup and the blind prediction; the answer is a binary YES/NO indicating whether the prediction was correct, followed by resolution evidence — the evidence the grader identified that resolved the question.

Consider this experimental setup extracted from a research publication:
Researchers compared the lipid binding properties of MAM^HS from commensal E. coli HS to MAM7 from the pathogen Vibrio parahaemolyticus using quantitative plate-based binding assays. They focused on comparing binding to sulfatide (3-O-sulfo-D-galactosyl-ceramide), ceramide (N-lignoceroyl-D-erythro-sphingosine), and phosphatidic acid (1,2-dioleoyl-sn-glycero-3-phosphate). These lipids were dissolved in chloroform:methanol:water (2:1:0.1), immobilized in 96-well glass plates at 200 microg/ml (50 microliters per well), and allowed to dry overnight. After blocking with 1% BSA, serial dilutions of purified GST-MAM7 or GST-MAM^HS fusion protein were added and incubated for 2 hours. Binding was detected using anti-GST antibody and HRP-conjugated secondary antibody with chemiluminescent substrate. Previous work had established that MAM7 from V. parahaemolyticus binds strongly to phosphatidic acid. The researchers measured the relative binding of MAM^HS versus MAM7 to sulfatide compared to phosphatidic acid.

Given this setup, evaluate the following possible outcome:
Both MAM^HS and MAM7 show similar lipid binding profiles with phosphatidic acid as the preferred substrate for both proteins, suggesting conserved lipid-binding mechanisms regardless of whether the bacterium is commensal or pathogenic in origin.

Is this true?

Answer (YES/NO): NO